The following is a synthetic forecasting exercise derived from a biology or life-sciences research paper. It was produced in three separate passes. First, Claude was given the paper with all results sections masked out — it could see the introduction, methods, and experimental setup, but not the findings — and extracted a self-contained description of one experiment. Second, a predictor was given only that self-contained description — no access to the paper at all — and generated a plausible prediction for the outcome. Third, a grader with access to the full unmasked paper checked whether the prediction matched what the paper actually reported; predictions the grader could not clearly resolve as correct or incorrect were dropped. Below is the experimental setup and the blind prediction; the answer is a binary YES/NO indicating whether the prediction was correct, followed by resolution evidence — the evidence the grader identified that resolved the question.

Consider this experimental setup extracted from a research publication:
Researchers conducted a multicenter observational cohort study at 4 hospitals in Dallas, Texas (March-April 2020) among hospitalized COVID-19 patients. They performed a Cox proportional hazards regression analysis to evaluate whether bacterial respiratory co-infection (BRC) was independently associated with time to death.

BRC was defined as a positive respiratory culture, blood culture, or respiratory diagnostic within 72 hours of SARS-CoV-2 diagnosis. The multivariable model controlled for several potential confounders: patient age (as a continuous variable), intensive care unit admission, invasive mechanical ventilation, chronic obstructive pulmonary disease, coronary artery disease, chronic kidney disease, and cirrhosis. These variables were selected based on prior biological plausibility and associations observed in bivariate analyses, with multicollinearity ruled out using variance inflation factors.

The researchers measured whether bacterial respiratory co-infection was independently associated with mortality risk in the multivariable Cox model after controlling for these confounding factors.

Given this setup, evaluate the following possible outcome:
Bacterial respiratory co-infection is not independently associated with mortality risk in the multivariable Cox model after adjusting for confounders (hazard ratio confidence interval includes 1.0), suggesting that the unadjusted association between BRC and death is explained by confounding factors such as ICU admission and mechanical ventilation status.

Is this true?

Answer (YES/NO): NO